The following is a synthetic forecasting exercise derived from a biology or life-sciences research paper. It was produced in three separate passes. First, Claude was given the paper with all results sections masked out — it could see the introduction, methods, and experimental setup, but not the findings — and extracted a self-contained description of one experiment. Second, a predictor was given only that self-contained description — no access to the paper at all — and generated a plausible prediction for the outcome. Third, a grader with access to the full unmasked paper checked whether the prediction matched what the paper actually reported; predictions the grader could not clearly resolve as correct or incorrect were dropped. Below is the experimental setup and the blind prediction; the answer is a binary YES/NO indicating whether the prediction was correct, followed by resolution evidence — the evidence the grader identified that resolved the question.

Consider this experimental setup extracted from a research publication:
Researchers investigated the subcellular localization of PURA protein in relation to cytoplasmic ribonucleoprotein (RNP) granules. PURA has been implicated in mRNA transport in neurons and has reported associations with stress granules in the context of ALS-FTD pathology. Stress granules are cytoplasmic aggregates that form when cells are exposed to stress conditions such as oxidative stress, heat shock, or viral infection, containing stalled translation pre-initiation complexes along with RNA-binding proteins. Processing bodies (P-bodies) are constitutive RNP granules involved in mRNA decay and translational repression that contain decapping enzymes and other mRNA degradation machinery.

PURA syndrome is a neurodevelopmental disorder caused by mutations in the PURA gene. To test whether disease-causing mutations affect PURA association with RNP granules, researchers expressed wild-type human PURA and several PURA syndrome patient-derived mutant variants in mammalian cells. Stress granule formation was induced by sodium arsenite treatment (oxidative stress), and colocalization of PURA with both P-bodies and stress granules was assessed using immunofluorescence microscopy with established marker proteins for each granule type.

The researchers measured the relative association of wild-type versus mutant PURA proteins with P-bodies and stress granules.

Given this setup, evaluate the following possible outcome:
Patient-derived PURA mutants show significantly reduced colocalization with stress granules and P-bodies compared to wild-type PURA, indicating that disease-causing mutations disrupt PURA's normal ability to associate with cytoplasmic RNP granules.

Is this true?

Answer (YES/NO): NO